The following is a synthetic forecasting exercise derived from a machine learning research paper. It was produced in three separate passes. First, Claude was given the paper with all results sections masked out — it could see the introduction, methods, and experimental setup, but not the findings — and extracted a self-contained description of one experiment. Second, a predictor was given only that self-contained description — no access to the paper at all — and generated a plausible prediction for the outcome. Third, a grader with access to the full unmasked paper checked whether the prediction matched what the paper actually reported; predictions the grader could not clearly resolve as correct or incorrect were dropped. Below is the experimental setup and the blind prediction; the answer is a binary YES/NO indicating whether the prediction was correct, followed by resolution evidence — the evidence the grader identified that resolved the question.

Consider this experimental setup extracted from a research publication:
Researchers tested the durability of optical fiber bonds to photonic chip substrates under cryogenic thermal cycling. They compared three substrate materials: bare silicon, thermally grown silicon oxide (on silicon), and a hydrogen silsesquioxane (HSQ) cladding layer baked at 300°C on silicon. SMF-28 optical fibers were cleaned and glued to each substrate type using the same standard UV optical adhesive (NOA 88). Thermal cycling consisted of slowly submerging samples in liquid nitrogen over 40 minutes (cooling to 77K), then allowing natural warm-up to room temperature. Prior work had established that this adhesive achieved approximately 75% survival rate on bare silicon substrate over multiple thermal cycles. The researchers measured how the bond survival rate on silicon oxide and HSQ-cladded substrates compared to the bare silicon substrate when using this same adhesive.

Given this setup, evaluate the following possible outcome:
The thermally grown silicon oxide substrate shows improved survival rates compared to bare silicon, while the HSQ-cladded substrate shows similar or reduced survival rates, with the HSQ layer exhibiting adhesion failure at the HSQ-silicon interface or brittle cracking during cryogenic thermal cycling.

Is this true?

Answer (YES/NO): NO